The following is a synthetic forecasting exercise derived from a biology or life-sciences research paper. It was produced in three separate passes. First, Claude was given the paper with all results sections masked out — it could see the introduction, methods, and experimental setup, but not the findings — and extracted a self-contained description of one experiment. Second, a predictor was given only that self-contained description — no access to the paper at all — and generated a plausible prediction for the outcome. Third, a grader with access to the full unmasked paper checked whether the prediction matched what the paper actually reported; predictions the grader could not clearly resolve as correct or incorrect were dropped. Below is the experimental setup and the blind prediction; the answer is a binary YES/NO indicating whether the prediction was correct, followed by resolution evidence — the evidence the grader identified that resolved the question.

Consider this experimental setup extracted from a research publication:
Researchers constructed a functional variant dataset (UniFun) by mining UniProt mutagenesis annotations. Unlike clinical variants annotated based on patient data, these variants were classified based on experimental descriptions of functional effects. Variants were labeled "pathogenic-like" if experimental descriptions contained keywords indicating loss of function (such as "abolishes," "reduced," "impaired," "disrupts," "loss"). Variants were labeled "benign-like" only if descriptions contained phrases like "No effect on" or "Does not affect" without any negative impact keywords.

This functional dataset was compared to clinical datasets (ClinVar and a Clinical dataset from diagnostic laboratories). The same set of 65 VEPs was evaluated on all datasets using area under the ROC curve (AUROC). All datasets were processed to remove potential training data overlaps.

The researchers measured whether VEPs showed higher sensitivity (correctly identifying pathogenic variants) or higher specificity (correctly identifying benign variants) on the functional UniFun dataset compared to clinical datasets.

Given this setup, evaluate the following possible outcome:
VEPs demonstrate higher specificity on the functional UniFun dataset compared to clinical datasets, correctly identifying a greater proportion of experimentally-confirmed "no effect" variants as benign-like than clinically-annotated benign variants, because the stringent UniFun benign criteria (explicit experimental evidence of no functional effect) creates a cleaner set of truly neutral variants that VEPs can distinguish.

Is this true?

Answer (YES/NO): NO